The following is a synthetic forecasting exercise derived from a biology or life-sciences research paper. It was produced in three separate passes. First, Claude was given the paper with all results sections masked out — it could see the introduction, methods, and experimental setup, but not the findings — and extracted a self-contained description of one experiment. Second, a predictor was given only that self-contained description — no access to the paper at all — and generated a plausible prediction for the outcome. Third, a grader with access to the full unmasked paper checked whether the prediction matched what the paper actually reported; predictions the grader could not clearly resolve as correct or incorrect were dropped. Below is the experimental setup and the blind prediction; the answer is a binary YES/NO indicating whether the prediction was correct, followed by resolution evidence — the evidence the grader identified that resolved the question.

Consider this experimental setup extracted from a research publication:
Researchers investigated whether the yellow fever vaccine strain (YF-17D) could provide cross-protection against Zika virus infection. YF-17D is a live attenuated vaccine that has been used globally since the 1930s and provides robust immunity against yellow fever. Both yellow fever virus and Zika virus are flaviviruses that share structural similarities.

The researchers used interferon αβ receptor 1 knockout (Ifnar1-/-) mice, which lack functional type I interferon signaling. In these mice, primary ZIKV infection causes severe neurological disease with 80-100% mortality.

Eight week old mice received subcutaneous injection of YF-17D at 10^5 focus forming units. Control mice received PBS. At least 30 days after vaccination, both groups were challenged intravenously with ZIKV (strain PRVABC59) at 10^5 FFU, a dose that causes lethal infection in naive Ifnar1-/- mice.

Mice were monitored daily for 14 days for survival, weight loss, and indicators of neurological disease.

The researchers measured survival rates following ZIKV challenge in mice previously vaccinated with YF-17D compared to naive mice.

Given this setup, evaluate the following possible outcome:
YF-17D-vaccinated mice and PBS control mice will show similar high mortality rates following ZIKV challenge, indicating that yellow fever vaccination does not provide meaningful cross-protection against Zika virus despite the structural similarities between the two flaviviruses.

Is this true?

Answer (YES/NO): NO